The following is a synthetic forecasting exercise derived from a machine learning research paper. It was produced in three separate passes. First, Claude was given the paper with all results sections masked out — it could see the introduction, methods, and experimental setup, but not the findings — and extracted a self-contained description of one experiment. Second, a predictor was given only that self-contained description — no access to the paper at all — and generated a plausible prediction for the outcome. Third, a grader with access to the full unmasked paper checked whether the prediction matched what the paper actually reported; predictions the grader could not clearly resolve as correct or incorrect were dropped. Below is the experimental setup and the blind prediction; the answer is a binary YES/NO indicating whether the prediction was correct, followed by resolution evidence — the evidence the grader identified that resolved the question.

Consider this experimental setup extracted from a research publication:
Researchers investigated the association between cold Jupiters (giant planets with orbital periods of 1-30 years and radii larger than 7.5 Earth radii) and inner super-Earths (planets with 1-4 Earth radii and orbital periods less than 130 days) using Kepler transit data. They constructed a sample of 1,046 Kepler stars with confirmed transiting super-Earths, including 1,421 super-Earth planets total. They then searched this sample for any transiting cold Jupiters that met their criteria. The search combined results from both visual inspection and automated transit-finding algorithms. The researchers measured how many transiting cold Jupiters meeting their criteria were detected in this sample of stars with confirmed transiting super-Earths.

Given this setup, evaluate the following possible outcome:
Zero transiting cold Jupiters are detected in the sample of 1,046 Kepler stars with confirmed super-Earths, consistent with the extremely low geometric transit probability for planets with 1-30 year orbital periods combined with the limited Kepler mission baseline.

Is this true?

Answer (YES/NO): NO